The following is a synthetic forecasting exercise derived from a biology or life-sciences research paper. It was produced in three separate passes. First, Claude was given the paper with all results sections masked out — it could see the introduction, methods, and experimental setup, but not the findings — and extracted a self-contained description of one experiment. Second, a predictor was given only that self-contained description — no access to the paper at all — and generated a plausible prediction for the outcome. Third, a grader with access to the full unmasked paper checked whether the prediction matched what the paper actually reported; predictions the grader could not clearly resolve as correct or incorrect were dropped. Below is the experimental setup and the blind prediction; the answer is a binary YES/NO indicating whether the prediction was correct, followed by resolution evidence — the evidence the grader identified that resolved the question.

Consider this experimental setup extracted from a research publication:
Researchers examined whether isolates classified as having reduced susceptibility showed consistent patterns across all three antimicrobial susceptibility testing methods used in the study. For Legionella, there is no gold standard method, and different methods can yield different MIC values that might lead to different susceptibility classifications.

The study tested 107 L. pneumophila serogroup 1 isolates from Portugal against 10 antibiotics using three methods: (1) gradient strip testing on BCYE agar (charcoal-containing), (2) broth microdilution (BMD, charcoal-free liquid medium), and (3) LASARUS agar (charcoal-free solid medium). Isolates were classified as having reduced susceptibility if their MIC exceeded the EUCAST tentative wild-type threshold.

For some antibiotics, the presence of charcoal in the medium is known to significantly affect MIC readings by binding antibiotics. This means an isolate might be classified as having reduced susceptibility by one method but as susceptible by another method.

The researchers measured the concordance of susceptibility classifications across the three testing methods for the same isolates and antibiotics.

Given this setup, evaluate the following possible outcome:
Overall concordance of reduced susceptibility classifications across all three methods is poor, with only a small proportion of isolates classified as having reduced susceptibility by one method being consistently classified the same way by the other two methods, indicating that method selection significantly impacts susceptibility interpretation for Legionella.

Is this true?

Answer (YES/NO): YES